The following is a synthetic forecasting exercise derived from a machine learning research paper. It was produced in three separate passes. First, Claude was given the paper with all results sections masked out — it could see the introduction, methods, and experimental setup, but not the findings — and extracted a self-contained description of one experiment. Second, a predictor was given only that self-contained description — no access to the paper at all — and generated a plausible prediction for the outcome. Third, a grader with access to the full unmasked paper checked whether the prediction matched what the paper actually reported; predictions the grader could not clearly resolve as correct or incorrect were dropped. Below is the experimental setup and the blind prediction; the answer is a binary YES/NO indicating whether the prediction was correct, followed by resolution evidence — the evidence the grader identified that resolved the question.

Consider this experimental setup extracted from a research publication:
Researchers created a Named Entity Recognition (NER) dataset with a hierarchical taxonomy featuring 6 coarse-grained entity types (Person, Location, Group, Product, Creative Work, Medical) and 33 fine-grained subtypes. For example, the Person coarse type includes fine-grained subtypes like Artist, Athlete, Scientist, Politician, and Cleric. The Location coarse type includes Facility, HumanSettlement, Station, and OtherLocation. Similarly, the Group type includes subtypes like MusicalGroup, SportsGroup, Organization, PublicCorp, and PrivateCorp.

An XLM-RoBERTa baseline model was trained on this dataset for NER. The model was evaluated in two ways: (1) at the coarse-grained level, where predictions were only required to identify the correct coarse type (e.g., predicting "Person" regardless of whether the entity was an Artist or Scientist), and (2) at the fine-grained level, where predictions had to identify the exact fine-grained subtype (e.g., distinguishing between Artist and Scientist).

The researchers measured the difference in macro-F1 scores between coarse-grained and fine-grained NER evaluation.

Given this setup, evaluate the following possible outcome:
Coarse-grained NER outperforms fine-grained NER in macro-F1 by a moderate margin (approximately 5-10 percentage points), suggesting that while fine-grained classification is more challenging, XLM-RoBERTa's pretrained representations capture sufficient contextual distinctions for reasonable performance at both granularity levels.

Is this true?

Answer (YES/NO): NO